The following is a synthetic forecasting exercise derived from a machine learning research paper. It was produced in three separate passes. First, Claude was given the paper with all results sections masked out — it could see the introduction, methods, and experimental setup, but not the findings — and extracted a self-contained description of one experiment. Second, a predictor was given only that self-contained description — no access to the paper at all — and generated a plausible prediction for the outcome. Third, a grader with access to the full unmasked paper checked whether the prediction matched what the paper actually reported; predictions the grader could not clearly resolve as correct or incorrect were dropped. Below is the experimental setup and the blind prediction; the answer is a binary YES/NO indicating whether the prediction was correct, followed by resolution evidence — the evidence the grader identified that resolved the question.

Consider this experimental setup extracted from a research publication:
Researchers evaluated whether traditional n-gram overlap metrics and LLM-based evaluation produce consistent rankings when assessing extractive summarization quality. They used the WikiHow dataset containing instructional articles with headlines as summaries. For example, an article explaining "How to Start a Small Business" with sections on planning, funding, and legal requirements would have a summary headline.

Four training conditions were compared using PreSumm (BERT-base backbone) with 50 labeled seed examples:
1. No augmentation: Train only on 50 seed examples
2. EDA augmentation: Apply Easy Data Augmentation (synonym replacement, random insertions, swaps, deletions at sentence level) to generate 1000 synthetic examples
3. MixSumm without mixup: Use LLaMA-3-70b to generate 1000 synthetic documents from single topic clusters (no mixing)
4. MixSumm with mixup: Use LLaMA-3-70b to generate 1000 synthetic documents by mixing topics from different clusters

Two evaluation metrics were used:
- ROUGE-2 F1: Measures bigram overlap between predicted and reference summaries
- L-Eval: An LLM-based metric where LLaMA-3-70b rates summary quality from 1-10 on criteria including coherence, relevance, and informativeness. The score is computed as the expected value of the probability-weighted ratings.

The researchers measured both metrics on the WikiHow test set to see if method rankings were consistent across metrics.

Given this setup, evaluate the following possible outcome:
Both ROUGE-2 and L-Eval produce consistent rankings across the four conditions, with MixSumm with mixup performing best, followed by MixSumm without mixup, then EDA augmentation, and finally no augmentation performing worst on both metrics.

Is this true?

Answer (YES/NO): YES